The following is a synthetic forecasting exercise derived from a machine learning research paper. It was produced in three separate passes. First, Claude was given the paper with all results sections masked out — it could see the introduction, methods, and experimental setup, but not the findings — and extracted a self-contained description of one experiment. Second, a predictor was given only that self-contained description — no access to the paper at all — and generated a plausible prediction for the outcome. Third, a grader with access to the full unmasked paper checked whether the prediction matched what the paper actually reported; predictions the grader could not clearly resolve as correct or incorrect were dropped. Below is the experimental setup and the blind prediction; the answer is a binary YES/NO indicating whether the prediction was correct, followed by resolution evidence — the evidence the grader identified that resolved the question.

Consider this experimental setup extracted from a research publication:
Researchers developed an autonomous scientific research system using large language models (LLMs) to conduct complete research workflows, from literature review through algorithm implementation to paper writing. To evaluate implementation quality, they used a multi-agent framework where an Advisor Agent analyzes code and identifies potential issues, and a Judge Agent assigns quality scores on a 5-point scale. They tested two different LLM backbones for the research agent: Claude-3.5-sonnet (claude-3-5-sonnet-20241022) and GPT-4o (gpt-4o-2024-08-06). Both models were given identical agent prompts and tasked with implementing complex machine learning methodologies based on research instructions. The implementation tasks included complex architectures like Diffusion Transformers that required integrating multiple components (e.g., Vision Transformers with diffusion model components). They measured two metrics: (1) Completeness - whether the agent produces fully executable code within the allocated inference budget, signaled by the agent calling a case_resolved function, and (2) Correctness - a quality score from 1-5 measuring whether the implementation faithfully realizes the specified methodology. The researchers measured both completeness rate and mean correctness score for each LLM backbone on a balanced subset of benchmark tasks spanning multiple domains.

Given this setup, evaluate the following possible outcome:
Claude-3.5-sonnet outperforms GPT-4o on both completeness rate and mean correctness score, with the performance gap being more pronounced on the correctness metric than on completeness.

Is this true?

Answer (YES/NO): YES